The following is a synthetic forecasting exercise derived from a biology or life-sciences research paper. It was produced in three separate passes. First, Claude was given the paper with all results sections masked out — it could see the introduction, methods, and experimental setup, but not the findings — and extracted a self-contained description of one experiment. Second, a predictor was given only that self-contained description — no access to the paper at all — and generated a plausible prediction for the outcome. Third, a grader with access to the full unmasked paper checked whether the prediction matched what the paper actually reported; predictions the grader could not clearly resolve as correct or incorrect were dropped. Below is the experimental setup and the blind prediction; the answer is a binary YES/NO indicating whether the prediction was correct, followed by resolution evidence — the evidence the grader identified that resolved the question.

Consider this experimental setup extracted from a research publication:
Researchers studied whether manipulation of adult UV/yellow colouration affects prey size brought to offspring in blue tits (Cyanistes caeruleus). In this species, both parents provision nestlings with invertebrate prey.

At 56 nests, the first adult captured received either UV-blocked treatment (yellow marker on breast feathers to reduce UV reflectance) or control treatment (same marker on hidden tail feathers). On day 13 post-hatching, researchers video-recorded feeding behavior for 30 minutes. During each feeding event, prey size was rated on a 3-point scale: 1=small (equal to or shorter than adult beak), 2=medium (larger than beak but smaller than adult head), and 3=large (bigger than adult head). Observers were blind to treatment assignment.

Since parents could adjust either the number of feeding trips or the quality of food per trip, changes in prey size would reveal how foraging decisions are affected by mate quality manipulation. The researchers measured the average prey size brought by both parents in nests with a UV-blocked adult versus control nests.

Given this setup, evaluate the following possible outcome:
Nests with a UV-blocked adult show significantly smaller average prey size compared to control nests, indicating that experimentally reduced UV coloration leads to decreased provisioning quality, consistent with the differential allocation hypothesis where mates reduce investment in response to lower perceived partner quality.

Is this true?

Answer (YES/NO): NO